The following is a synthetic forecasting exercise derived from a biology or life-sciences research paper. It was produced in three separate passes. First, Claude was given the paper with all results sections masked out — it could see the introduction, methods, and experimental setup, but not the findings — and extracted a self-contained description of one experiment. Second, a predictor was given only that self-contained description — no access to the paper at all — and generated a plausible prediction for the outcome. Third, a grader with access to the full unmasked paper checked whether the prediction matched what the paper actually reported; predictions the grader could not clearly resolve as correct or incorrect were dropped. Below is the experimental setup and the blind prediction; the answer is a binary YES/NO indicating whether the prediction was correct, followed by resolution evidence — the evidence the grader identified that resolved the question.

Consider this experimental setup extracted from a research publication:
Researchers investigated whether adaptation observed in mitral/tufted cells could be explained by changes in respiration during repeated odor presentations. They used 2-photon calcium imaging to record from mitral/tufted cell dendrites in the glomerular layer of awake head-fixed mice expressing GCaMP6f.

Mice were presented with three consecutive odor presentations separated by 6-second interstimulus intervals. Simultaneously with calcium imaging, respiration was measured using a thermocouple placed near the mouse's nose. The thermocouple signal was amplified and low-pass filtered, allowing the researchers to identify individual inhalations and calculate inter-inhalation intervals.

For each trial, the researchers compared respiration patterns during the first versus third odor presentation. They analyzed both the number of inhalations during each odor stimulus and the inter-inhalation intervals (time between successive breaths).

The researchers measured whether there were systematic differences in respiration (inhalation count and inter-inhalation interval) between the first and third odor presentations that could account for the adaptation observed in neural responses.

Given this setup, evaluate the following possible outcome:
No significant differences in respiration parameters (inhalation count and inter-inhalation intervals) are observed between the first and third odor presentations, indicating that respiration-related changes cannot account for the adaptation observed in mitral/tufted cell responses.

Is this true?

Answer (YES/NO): NO